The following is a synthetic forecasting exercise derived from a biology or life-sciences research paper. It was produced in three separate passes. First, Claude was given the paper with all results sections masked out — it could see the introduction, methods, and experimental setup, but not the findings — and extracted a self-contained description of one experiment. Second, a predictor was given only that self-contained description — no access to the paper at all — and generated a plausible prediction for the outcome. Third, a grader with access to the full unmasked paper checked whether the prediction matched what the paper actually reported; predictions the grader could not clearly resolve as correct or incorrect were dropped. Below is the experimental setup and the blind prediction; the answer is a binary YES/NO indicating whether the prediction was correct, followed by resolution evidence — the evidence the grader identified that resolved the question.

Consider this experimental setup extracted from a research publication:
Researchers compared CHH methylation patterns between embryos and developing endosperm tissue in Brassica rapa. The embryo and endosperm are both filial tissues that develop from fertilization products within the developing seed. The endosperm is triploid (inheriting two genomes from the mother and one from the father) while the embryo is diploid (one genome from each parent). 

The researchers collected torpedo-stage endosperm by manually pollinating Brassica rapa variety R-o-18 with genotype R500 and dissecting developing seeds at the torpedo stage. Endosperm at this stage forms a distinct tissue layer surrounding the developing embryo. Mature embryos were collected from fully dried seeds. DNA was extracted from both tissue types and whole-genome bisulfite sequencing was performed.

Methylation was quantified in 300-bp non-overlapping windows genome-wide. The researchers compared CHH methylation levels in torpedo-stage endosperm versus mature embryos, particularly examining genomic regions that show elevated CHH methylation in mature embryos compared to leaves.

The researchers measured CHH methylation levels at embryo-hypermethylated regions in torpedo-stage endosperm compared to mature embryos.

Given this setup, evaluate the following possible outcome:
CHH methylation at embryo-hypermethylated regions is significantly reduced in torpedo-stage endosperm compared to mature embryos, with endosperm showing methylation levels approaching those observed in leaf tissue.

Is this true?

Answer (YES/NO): NO